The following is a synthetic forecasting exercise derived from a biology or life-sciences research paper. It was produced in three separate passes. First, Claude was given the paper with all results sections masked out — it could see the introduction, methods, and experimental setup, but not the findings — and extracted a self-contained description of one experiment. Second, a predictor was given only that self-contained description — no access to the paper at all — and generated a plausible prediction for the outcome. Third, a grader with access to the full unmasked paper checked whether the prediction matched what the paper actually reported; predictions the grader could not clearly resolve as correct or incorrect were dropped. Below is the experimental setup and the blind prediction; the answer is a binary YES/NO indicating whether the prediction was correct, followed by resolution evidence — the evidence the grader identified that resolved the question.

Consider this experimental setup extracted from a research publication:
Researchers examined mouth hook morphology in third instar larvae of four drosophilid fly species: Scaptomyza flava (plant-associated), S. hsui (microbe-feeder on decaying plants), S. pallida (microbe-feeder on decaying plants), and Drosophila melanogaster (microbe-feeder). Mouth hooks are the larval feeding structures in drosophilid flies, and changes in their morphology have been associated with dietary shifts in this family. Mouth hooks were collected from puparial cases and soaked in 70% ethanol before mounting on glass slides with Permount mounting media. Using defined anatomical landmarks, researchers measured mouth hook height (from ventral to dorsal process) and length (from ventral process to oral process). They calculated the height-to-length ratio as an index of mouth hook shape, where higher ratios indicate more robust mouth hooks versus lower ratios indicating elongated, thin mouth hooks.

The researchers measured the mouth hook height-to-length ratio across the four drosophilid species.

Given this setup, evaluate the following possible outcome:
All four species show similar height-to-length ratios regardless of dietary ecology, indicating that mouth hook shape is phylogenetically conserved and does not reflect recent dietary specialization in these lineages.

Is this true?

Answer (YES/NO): NO